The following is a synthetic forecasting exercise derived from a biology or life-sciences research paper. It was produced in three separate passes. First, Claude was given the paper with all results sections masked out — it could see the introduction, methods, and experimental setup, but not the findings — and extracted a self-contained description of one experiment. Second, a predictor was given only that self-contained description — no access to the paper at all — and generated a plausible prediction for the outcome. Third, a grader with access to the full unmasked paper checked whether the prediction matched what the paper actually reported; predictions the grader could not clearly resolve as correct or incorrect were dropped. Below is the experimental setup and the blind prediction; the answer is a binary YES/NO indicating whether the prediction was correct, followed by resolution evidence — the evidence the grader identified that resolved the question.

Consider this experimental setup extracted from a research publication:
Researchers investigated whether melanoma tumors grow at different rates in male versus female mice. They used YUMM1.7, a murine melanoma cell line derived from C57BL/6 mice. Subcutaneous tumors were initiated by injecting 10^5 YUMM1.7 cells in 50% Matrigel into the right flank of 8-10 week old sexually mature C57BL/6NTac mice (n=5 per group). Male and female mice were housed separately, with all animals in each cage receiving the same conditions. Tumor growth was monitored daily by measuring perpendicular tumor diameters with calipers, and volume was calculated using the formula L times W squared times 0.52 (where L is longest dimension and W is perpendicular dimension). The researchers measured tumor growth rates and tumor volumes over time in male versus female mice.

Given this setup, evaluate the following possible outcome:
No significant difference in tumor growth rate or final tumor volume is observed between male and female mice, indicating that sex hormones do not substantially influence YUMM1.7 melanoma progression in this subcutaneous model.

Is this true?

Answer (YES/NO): NO